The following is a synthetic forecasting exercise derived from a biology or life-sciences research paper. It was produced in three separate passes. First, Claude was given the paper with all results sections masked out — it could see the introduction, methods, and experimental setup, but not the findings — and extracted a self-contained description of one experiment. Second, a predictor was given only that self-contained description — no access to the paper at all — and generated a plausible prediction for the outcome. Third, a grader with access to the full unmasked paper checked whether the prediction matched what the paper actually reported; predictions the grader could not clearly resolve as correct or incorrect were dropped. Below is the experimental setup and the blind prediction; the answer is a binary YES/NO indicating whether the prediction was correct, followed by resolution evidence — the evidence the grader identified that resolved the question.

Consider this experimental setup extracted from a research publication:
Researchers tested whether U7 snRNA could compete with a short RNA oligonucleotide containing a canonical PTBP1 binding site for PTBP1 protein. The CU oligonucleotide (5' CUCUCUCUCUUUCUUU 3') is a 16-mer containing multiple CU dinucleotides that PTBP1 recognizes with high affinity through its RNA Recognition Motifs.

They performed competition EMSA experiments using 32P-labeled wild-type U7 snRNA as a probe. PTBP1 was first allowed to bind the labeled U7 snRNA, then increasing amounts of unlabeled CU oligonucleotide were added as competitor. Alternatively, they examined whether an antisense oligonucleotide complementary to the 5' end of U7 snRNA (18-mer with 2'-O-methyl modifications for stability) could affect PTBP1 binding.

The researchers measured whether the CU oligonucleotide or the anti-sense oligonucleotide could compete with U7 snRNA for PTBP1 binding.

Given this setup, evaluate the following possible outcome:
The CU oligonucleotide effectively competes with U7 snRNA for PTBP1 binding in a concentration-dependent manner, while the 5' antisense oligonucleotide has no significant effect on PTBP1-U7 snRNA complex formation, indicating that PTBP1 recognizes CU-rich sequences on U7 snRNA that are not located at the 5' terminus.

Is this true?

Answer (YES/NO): NO